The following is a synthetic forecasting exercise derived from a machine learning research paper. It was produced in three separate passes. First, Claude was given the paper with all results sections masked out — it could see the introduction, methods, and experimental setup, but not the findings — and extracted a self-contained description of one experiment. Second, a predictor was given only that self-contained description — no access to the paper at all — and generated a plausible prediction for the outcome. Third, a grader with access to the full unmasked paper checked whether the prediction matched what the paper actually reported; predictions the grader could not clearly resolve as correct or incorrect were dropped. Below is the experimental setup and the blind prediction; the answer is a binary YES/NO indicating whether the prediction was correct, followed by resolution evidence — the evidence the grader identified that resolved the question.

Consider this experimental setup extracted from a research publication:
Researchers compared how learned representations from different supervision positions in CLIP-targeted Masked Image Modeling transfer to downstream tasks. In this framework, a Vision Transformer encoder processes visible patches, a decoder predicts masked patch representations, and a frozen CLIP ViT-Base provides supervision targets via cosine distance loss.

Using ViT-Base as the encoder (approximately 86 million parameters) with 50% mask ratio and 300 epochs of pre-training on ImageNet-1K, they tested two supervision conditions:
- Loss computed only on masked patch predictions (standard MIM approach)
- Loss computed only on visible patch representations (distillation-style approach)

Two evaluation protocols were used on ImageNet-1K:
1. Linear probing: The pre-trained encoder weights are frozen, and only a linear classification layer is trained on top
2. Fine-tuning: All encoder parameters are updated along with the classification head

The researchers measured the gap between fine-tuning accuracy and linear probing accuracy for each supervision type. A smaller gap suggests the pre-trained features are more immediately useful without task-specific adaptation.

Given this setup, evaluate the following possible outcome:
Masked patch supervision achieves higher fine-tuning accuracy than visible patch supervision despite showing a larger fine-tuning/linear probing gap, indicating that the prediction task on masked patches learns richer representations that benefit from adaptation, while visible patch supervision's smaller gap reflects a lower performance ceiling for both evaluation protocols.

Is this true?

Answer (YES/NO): NO